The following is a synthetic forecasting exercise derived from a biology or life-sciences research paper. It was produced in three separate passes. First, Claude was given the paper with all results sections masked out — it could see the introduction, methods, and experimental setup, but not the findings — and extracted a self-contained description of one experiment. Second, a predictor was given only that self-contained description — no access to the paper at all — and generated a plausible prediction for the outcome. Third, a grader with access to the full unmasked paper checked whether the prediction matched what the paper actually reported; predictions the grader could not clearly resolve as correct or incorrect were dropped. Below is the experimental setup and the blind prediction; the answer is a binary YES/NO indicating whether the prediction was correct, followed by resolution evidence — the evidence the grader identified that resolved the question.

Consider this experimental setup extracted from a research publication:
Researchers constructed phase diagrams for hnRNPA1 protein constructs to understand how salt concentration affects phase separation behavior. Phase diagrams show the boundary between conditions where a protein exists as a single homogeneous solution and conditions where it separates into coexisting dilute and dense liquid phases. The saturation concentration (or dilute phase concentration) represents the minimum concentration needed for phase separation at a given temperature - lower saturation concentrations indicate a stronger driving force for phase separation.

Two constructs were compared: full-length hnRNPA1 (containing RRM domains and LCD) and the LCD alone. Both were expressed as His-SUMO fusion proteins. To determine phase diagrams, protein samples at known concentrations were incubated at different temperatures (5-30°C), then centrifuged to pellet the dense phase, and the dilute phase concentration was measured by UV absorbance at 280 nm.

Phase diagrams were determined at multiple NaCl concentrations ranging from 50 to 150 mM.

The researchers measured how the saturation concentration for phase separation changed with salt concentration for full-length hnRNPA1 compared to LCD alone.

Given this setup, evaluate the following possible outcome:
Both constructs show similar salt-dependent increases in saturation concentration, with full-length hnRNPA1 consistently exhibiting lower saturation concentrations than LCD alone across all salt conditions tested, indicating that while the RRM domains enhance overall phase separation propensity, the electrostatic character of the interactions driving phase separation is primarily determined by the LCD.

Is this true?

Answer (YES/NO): NO